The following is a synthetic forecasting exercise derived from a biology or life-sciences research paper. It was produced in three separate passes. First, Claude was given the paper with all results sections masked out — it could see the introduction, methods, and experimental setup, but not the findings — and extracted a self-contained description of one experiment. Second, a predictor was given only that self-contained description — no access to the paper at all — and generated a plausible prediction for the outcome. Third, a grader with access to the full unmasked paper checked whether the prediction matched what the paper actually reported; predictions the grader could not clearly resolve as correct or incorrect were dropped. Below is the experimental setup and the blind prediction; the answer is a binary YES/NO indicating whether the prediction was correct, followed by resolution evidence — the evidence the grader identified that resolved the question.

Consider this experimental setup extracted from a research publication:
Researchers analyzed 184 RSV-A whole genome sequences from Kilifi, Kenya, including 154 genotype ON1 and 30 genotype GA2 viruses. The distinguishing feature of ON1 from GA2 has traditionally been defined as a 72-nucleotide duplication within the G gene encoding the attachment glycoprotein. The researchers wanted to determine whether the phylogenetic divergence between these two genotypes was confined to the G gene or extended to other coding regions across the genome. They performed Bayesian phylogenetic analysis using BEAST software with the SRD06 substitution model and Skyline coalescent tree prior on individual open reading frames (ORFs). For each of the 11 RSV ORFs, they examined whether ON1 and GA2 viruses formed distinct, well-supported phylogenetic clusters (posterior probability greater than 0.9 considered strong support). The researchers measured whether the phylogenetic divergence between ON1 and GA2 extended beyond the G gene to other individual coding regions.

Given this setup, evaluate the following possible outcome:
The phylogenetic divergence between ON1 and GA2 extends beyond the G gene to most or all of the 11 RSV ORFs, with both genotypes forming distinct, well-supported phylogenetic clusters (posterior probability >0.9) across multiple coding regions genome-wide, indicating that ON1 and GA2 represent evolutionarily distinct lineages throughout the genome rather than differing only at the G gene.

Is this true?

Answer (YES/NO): NO